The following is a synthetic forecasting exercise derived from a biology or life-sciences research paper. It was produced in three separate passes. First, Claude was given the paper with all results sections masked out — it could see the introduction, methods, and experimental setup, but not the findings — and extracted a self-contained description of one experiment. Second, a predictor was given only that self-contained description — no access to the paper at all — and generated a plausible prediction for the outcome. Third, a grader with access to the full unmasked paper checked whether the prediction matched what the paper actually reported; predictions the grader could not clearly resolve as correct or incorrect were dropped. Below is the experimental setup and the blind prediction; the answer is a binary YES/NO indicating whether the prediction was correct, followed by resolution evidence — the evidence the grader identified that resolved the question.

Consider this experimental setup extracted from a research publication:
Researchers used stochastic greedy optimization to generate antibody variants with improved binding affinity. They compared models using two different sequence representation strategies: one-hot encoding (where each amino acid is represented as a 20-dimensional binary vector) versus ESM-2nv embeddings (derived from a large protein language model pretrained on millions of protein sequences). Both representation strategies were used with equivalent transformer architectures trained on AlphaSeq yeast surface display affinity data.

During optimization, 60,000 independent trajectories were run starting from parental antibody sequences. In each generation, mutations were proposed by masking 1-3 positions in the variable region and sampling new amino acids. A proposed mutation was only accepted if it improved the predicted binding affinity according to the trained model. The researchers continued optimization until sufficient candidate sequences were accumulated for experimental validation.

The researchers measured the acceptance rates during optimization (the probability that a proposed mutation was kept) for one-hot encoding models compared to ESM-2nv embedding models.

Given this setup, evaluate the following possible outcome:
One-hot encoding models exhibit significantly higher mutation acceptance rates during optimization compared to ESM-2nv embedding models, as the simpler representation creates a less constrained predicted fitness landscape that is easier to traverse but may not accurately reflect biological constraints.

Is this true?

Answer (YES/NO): YES